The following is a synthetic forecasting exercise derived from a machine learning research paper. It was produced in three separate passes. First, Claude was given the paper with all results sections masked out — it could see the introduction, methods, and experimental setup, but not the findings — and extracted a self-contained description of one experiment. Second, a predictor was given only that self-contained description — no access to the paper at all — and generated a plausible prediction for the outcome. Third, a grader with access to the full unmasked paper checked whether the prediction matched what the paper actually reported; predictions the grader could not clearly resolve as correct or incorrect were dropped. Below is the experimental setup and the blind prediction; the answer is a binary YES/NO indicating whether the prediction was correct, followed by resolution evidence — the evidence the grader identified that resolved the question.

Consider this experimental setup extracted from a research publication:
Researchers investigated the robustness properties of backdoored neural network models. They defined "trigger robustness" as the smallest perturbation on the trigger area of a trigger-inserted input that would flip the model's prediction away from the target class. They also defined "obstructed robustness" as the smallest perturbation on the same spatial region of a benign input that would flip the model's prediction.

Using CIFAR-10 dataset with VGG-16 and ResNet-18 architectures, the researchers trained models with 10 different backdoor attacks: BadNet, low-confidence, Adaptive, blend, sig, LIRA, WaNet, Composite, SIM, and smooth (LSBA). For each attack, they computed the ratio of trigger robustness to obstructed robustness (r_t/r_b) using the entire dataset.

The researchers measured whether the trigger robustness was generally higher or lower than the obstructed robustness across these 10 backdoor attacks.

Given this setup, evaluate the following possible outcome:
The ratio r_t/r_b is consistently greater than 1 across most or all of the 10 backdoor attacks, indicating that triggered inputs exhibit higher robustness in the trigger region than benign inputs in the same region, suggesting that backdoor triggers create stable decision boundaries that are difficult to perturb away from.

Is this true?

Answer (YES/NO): YES